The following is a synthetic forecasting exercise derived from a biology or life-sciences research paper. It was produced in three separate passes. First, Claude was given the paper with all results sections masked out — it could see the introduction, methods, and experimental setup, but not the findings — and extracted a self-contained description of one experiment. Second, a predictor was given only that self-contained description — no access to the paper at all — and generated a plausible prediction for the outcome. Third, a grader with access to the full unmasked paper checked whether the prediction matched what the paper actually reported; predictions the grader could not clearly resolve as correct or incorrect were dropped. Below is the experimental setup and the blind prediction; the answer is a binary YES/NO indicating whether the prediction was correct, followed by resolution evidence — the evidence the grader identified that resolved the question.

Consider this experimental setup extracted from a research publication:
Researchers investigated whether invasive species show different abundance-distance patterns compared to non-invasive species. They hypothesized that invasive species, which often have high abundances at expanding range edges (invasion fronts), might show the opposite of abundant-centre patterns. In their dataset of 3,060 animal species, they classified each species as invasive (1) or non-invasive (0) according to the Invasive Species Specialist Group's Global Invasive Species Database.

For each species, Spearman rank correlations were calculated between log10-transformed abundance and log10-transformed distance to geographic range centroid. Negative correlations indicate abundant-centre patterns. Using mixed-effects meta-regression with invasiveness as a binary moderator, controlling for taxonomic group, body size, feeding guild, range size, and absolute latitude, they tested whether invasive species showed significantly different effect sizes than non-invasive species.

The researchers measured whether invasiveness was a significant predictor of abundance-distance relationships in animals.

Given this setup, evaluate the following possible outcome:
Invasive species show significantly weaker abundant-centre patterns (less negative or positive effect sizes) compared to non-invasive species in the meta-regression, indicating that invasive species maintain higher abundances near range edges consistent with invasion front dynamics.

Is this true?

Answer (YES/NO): NO